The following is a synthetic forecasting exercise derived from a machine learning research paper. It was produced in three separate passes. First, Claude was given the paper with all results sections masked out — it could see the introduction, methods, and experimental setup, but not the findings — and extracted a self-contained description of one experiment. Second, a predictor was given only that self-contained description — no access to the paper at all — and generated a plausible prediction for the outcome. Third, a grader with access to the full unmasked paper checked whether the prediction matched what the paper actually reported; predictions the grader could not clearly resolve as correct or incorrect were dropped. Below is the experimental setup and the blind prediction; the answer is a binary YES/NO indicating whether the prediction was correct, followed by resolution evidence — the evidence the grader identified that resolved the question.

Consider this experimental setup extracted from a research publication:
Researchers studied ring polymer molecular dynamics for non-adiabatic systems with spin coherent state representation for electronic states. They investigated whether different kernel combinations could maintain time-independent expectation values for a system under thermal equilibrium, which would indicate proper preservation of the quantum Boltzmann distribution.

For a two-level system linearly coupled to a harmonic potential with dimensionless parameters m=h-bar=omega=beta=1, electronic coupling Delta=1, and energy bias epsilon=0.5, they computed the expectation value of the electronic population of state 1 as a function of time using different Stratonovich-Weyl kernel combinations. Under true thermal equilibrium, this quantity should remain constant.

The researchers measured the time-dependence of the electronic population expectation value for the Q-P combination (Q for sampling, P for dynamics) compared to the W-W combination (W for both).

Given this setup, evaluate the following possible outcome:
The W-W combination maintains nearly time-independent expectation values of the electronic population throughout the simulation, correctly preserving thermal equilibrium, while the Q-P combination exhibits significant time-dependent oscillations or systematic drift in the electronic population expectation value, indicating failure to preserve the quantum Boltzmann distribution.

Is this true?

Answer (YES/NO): YES